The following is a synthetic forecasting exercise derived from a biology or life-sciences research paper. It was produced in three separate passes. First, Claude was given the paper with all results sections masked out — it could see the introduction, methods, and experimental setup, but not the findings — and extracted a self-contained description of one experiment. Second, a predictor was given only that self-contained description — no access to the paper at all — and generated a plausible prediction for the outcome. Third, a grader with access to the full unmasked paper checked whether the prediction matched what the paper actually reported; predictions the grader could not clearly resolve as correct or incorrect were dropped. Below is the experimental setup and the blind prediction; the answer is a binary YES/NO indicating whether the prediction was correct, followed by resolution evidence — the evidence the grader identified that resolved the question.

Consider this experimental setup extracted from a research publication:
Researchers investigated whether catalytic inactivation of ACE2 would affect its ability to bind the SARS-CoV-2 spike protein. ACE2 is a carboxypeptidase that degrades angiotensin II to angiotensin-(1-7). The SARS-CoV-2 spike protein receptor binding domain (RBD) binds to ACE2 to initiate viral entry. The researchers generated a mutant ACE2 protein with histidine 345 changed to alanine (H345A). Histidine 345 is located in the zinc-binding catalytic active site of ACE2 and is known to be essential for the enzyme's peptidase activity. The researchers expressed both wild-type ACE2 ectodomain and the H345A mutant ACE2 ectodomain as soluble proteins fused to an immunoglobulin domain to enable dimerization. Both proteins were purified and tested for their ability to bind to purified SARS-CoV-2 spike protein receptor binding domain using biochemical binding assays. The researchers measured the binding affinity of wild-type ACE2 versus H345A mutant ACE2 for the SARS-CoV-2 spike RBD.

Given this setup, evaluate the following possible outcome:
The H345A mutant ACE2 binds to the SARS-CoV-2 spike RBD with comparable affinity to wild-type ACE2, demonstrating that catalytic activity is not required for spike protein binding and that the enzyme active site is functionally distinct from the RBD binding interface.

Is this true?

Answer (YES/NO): YES